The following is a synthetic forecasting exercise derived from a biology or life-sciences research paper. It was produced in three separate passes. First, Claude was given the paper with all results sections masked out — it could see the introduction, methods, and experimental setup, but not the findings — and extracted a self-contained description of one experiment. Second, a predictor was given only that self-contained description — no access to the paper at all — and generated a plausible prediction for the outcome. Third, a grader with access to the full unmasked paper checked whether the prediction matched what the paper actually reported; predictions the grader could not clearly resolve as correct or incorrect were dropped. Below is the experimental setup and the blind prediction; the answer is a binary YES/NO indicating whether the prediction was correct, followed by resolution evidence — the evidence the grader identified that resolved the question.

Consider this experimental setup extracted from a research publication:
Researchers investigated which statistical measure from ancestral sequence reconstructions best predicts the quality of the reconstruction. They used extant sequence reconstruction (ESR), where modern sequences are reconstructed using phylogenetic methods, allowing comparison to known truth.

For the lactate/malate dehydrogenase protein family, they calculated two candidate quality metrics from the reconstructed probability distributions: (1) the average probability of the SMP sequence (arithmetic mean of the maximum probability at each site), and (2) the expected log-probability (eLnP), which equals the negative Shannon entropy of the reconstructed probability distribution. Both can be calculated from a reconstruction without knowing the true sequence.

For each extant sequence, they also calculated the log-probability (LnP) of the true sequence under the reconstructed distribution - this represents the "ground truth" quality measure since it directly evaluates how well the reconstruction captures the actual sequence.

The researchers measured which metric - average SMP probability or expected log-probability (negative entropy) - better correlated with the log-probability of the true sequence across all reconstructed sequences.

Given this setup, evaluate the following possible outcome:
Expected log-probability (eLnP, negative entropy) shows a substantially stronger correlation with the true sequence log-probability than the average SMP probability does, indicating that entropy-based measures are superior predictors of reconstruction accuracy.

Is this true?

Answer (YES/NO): NO